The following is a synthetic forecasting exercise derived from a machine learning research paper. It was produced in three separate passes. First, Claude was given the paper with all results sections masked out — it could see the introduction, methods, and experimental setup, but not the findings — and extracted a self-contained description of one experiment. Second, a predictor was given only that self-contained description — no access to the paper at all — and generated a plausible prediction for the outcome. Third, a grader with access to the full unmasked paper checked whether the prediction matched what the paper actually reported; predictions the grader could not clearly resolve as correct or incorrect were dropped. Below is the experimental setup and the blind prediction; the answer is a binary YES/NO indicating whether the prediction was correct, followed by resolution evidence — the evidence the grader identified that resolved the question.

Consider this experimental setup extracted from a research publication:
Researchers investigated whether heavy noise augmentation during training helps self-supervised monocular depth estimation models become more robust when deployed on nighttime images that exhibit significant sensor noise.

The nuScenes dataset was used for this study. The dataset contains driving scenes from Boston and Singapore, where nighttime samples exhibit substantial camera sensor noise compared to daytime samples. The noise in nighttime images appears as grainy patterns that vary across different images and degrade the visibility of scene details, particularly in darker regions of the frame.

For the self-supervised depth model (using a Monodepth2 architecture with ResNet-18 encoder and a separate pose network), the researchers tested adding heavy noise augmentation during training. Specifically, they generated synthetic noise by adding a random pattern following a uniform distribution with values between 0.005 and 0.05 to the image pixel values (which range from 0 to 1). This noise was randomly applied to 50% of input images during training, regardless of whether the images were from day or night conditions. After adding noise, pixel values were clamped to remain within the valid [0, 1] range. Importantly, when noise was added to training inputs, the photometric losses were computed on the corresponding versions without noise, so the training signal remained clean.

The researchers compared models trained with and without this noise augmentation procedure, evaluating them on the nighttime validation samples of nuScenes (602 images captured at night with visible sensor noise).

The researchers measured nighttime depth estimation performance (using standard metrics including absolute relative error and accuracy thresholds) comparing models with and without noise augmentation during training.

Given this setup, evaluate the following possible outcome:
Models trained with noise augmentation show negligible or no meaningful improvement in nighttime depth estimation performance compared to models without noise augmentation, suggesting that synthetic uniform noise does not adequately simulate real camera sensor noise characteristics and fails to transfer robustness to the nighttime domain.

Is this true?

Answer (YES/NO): NO